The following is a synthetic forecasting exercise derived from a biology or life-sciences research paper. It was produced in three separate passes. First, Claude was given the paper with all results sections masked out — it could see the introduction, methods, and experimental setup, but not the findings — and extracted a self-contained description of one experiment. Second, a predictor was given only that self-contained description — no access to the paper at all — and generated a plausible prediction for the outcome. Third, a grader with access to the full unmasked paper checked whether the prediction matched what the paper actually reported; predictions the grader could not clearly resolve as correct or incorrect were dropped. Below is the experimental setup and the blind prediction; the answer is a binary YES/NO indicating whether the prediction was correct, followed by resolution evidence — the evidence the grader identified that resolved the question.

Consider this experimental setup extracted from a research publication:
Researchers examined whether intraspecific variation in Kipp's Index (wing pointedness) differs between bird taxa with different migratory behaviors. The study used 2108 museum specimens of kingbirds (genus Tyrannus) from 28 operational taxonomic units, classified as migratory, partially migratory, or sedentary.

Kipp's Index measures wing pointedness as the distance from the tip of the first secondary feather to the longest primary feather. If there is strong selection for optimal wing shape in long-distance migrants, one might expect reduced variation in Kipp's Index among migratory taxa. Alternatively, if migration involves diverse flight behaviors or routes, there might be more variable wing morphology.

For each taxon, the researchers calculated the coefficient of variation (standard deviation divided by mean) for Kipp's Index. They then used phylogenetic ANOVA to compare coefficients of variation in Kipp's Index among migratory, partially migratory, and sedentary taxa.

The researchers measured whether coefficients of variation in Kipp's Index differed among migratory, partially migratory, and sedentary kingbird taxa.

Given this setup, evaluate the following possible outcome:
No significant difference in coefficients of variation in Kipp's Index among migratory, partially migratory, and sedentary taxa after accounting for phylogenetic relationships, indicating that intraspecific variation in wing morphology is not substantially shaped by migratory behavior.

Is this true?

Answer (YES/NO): YES